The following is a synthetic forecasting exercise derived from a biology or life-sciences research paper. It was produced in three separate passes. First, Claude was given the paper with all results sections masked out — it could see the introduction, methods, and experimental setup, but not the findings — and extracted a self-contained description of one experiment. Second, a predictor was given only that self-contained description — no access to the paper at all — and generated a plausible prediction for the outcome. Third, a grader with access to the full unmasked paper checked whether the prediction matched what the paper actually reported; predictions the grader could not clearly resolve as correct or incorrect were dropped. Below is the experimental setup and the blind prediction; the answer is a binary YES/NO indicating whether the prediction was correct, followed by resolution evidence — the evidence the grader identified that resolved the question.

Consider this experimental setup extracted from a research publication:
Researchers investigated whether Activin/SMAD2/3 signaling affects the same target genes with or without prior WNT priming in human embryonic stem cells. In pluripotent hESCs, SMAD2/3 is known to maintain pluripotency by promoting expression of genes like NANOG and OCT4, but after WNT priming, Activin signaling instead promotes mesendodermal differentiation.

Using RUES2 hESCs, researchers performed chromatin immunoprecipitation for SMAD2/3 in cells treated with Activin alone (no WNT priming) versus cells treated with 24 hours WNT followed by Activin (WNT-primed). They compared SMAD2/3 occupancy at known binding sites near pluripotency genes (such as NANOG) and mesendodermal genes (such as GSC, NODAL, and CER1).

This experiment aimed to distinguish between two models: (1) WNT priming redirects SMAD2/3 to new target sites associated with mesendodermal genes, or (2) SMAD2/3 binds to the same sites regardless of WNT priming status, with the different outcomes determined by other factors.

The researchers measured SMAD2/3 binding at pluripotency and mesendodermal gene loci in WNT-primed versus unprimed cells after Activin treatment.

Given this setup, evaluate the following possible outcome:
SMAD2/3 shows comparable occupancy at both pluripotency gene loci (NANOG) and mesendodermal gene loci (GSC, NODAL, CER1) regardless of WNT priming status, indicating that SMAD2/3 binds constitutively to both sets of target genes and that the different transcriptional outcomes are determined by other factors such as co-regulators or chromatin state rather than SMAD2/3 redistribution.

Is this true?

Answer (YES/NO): YES